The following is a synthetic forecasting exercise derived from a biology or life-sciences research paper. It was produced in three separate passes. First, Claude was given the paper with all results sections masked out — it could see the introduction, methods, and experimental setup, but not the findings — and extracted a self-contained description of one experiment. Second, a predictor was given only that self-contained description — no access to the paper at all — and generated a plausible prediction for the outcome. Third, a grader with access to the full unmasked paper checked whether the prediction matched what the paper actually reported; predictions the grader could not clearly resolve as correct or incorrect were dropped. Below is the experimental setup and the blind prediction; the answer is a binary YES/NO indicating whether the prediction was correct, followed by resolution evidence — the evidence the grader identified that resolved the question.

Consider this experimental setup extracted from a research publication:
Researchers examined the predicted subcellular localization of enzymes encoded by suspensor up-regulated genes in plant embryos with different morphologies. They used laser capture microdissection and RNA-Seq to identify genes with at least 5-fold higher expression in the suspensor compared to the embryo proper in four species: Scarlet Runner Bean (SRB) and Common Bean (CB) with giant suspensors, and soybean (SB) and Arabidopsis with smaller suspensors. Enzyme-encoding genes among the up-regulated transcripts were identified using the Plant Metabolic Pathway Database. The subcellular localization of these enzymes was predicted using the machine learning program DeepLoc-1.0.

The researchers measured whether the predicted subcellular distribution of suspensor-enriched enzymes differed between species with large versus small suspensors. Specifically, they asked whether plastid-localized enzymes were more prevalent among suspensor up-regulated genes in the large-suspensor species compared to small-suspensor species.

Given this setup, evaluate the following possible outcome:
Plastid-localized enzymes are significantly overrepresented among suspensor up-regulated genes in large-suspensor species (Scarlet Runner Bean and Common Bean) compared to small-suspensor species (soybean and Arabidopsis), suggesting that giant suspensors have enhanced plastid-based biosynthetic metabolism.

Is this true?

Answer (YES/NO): YES